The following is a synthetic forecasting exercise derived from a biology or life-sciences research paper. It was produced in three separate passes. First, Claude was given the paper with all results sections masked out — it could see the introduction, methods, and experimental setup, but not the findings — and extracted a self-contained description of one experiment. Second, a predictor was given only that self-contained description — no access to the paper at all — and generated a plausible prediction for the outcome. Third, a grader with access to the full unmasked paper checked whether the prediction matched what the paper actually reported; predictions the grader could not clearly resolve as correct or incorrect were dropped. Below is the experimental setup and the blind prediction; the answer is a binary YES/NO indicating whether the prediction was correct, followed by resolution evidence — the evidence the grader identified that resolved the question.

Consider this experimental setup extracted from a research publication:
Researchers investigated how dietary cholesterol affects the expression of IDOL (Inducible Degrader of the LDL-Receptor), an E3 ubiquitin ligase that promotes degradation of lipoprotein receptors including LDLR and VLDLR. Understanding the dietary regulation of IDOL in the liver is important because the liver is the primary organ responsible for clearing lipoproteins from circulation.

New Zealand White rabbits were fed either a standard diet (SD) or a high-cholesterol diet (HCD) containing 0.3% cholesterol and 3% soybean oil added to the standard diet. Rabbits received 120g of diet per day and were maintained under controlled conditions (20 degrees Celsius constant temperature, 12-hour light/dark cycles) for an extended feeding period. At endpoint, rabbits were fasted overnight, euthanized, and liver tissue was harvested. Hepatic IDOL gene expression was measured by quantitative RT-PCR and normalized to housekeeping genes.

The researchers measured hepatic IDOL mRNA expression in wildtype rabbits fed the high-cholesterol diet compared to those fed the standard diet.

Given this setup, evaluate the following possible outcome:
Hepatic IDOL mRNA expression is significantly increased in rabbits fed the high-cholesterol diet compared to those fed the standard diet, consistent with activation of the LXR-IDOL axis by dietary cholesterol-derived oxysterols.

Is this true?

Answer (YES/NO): YES